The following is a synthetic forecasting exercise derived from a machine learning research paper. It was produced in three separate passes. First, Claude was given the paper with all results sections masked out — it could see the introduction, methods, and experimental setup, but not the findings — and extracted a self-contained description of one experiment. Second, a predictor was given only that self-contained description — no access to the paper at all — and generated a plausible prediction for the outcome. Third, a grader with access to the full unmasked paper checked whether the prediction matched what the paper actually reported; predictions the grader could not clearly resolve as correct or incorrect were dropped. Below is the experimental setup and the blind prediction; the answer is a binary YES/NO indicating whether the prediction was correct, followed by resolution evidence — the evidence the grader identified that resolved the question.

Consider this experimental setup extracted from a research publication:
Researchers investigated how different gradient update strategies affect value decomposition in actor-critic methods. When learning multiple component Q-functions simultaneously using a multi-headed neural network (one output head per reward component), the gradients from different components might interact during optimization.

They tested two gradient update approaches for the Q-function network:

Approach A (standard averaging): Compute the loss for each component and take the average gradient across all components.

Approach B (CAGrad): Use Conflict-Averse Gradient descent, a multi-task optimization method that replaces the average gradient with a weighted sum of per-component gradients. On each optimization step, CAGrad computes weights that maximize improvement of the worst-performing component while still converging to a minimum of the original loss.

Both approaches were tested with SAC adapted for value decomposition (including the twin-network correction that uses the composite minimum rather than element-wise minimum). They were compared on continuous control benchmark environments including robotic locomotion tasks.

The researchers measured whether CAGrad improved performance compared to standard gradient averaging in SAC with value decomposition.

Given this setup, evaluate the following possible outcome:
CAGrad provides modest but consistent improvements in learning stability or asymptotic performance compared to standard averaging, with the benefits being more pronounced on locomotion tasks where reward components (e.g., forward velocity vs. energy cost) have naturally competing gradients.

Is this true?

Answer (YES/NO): NO